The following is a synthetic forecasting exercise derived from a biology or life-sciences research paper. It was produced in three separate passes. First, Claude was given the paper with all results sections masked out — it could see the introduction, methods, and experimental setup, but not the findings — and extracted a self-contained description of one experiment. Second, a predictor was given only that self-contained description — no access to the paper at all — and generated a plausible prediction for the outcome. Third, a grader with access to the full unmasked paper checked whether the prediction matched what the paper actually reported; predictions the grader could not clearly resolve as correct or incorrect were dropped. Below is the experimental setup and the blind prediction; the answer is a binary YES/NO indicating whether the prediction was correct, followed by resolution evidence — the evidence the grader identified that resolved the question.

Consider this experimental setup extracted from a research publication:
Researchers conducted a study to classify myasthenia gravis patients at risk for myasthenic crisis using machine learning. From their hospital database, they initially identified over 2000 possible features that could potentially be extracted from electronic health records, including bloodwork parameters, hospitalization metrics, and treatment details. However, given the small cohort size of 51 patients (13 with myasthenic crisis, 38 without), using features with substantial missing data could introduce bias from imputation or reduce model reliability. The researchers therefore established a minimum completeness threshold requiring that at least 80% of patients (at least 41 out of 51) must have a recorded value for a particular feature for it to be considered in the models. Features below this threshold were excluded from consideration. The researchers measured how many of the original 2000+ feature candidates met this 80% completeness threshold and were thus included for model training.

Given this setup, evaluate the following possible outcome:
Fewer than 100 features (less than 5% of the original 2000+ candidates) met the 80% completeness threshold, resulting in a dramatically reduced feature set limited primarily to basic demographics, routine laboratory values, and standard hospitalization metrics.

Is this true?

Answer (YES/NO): NO